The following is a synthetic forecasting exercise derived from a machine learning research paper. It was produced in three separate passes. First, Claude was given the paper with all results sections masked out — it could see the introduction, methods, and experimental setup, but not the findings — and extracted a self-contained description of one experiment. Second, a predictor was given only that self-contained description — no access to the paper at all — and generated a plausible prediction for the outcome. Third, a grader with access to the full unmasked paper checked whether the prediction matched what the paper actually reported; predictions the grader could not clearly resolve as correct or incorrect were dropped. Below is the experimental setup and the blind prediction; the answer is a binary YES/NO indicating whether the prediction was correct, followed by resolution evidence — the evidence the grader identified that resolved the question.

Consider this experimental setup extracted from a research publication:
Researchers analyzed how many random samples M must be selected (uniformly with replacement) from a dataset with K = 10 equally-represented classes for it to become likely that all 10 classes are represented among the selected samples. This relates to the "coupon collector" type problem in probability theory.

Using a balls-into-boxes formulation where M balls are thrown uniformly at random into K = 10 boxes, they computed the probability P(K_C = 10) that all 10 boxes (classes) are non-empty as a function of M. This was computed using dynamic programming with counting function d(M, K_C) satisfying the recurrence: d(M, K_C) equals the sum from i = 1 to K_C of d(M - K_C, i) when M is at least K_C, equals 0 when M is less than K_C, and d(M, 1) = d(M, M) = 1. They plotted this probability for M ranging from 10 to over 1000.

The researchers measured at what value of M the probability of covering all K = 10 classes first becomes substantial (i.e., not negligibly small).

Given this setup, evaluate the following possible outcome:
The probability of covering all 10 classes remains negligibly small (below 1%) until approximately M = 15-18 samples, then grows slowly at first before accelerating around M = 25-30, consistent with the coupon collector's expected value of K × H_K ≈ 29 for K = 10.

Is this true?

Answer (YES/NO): NO